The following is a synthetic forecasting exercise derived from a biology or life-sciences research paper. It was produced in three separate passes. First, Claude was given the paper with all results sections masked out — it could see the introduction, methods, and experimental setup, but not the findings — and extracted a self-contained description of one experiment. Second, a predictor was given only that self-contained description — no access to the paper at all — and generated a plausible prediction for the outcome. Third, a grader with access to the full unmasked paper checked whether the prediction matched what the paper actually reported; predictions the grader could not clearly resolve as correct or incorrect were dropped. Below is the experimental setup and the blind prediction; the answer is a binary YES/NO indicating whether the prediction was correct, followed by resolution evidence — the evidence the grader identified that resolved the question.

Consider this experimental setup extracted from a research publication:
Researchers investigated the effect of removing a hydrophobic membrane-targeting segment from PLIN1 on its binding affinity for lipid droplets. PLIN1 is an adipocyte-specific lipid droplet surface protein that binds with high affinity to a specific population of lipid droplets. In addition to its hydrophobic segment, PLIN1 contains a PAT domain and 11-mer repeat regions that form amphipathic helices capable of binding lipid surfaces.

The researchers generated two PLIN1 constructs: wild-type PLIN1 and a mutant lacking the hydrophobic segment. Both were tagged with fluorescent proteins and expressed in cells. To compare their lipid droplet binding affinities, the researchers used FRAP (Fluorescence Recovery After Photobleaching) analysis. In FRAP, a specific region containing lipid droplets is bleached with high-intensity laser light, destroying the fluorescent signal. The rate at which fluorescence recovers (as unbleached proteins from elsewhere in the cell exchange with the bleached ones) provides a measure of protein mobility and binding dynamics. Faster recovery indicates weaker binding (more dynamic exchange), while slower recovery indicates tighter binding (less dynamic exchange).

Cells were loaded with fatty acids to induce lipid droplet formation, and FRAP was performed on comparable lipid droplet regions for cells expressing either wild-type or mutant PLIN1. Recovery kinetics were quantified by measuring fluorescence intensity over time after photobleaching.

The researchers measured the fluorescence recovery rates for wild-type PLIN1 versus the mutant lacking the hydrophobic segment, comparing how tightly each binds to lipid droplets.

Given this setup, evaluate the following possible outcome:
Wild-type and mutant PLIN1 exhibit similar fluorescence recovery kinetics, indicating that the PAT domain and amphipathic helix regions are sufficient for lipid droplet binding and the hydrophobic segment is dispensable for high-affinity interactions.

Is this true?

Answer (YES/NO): NO